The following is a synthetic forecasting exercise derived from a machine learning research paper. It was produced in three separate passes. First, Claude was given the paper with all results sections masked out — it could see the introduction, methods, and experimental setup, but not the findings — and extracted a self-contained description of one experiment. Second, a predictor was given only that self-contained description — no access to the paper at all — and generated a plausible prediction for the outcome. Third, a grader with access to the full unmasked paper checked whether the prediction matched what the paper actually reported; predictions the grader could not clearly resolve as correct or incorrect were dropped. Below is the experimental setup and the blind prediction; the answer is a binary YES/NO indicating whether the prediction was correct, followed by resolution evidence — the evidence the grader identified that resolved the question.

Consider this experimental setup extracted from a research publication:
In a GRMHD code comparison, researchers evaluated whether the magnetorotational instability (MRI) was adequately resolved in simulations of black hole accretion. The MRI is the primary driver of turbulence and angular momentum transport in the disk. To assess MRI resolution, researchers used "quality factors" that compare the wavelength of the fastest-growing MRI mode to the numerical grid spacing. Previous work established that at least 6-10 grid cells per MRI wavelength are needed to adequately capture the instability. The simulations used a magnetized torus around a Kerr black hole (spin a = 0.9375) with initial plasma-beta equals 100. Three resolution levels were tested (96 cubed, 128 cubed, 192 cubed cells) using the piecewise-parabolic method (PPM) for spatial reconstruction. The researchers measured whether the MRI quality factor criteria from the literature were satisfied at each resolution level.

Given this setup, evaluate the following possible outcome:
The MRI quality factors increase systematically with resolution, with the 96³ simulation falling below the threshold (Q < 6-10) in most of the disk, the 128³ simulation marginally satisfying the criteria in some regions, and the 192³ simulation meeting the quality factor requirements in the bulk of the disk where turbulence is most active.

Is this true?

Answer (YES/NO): NO